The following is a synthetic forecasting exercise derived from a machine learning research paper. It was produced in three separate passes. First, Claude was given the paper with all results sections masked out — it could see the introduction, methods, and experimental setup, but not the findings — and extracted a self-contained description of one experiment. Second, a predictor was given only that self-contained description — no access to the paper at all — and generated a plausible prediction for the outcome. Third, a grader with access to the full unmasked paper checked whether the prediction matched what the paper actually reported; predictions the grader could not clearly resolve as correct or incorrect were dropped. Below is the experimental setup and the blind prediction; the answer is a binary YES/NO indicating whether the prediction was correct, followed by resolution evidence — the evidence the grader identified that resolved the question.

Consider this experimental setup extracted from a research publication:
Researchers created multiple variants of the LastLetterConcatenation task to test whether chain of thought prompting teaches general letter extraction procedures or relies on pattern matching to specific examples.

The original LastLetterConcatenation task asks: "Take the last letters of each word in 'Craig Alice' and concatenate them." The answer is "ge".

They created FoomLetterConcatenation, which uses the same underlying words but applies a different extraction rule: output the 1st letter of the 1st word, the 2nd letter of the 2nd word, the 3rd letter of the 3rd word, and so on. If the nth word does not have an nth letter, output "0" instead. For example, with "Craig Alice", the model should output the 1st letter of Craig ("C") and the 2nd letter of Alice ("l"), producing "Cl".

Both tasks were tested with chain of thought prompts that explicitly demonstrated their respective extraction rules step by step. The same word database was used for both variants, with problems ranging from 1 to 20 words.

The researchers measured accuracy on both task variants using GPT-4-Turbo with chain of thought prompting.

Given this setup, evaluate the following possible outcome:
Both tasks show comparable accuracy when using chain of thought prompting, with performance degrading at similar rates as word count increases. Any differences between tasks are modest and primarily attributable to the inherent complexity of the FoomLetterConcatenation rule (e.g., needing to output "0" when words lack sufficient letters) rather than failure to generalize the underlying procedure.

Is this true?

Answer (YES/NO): NO